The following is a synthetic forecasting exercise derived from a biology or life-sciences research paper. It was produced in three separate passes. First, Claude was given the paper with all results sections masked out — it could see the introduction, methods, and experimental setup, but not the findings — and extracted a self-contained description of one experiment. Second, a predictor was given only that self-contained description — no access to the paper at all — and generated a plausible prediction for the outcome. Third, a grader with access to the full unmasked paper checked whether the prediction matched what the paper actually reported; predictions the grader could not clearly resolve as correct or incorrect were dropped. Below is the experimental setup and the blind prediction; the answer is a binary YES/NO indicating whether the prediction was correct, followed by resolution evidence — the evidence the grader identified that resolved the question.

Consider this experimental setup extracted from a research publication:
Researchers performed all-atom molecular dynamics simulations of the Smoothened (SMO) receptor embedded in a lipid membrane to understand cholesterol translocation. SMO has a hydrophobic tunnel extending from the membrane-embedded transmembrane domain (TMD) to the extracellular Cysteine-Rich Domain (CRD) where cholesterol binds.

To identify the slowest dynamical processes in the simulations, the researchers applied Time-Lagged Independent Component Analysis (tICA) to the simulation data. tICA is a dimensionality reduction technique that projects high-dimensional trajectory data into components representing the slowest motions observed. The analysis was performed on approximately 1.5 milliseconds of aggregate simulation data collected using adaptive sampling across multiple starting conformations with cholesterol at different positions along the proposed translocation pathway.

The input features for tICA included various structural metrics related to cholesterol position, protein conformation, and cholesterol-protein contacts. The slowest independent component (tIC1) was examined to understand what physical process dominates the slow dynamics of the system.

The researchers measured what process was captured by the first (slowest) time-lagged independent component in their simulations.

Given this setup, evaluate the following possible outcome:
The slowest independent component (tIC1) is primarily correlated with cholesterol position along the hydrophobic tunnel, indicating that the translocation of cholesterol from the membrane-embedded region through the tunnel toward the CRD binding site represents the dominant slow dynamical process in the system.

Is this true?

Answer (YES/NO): YES